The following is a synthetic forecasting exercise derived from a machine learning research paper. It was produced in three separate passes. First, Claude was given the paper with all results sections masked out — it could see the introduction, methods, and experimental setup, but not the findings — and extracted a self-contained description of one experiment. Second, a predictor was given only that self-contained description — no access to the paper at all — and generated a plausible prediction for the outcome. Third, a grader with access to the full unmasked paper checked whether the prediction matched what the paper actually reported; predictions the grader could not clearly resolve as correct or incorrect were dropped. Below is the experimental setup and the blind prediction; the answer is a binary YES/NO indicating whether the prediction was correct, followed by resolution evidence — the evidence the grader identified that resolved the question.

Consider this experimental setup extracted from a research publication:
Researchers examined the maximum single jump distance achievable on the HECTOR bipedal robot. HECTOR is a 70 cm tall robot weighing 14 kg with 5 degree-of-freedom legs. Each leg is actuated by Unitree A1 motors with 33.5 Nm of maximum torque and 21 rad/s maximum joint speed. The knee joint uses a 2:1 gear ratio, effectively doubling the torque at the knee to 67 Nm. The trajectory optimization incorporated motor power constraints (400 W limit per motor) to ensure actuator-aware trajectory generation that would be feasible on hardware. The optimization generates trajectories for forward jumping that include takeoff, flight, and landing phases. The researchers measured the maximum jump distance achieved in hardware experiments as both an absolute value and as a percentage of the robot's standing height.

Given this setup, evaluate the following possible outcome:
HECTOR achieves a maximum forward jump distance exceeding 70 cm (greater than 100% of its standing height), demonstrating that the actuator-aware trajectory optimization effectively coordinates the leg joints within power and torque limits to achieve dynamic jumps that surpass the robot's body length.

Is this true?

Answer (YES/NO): NO